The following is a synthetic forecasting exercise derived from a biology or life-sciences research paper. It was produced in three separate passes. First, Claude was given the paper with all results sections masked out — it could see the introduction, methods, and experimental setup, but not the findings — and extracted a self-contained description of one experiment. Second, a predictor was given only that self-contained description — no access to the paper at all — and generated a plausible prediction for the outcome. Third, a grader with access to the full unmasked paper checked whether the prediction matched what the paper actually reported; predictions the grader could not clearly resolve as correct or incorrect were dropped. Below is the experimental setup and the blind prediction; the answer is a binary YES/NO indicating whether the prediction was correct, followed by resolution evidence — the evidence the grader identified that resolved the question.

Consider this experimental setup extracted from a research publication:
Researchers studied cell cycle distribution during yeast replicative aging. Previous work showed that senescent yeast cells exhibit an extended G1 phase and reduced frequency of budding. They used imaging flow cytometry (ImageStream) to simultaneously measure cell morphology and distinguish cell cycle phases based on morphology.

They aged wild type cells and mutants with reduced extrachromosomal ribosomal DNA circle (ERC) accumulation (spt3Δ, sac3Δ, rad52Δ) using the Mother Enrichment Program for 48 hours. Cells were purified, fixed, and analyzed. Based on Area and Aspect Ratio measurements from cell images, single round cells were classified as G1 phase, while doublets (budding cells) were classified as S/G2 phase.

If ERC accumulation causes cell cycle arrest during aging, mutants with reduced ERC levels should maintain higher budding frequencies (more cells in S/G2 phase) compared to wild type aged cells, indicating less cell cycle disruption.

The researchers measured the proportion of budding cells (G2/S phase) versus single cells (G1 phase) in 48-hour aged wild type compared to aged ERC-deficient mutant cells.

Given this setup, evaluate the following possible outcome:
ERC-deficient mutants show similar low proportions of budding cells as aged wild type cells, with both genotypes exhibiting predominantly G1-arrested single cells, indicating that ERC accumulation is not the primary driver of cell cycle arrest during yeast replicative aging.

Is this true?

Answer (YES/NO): NO